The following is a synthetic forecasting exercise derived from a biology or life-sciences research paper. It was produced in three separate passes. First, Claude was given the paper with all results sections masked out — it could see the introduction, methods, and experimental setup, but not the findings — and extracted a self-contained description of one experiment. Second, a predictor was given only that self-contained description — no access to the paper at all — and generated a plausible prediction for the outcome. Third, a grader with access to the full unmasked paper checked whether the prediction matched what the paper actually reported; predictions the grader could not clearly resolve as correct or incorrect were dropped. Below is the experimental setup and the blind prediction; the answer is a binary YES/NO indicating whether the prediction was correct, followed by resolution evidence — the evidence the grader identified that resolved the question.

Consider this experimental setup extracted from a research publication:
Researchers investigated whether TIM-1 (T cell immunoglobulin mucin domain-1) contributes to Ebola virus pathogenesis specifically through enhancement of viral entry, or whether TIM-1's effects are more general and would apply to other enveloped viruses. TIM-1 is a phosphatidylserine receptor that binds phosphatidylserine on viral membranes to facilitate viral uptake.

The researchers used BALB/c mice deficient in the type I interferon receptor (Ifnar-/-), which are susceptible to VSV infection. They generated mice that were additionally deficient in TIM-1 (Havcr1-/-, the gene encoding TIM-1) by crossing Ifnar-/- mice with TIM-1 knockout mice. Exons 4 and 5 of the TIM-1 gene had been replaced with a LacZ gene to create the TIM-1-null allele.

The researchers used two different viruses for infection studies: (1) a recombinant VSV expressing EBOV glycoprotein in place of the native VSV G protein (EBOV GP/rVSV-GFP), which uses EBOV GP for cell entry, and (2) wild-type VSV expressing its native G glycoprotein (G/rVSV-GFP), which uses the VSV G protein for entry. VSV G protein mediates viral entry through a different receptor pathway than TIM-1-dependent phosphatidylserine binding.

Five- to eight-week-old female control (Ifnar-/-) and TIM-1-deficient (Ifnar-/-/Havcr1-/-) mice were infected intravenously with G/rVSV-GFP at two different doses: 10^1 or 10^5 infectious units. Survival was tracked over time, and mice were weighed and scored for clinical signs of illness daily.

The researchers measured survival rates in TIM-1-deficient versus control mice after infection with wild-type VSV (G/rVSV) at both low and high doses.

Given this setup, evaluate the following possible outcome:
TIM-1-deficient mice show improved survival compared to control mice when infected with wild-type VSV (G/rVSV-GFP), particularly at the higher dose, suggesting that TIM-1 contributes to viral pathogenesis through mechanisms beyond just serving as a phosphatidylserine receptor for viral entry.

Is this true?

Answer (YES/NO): NO